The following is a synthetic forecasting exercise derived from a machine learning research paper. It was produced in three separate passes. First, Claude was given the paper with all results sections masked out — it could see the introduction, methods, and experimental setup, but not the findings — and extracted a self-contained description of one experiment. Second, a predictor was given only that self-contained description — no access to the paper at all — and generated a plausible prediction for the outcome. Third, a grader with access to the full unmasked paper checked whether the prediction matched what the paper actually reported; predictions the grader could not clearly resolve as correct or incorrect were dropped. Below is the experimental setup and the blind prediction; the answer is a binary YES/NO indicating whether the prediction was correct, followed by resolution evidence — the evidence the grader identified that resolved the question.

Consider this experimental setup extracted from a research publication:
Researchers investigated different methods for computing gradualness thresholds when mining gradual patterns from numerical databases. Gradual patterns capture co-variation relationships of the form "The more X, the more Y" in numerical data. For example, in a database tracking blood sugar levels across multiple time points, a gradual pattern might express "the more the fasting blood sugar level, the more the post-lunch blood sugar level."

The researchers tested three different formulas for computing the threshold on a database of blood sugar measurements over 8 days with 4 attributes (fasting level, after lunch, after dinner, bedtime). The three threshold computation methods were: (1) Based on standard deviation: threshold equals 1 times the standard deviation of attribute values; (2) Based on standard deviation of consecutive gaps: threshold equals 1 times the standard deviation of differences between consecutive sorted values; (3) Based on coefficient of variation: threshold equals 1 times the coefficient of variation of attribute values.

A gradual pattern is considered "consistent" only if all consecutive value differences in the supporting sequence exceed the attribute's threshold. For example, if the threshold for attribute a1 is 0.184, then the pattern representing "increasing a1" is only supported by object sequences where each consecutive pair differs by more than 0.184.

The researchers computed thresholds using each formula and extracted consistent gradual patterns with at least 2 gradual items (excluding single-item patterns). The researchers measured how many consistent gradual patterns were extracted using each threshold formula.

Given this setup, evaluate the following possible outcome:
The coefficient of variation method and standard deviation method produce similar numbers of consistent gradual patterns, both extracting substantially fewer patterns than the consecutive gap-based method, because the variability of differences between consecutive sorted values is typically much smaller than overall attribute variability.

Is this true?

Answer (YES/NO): NO